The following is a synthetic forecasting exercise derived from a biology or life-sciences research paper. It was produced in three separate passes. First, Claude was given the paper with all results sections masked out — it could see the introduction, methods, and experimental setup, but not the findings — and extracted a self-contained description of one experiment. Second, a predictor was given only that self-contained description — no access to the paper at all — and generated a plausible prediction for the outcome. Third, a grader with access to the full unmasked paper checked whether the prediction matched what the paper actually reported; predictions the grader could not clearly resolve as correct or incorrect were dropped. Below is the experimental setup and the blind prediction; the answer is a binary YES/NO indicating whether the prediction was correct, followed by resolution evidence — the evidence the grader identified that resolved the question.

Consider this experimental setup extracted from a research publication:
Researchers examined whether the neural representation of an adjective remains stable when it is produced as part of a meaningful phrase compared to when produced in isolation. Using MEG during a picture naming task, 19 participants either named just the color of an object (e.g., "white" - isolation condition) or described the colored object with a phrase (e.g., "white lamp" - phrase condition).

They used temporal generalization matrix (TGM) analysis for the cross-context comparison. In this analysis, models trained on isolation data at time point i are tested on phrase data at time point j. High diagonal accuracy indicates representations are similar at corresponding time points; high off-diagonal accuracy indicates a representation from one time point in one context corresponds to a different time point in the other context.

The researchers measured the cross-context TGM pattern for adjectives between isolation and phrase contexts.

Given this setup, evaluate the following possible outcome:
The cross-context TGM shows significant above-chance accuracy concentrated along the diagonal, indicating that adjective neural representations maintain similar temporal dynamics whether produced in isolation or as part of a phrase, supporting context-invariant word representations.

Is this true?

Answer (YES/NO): NO